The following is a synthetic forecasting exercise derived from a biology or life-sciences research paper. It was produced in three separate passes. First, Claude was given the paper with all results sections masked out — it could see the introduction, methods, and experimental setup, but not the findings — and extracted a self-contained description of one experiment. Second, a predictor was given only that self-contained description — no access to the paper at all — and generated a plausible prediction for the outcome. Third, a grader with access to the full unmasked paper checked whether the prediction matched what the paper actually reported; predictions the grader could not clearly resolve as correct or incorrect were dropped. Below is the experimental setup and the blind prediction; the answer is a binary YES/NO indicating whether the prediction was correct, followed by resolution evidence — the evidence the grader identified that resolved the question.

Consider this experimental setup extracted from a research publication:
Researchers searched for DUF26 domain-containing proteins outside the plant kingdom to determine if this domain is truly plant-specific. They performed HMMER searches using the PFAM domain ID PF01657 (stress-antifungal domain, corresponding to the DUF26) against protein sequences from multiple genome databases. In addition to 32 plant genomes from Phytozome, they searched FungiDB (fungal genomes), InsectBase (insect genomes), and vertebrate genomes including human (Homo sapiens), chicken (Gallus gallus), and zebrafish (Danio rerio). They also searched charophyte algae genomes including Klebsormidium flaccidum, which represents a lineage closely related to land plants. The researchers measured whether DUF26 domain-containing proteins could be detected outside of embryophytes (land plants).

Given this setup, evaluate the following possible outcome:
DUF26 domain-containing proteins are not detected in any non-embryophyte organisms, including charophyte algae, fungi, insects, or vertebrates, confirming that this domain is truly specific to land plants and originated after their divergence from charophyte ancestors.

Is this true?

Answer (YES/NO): YES